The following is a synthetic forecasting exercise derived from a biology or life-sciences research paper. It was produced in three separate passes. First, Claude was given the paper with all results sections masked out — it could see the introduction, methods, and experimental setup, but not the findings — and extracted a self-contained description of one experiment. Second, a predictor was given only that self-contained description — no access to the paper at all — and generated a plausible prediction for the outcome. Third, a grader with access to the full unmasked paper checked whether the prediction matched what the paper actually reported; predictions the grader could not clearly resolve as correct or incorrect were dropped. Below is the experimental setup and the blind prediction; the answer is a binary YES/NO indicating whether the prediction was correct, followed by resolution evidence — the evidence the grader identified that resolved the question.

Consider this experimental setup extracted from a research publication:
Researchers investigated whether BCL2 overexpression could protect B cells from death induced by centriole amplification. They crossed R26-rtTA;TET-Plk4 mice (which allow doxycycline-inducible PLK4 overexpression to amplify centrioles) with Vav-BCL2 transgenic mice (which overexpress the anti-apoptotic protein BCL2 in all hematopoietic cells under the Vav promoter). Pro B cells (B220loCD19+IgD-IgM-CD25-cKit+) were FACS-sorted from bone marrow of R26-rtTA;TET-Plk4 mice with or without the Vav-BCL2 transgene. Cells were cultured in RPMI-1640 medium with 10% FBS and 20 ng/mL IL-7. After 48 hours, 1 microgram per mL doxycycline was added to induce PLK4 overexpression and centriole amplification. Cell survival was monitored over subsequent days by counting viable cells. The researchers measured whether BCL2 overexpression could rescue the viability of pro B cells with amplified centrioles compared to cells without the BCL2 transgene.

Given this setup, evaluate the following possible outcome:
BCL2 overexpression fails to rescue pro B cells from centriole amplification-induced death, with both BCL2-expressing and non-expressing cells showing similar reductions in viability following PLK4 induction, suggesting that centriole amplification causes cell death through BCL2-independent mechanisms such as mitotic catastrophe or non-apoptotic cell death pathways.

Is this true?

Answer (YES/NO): NO